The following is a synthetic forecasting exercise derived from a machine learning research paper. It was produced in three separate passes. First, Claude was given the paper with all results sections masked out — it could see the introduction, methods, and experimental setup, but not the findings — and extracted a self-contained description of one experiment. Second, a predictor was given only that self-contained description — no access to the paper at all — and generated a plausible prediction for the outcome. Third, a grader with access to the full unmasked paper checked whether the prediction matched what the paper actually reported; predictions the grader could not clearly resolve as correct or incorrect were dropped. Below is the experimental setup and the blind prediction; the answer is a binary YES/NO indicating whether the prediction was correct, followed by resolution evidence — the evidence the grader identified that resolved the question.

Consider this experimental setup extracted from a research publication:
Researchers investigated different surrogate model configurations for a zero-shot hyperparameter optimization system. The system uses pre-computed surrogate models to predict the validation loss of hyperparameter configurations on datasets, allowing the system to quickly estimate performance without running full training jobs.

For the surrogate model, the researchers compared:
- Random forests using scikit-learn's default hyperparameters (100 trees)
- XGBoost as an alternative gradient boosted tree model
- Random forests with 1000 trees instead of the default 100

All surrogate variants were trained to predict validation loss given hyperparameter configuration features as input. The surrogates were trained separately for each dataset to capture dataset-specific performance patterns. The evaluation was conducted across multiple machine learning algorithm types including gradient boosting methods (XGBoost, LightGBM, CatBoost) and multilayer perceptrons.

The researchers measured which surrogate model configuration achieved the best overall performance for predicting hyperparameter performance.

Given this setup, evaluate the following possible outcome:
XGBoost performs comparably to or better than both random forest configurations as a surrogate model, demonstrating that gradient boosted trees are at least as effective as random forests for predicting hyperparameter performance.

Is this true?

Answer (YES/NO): NO